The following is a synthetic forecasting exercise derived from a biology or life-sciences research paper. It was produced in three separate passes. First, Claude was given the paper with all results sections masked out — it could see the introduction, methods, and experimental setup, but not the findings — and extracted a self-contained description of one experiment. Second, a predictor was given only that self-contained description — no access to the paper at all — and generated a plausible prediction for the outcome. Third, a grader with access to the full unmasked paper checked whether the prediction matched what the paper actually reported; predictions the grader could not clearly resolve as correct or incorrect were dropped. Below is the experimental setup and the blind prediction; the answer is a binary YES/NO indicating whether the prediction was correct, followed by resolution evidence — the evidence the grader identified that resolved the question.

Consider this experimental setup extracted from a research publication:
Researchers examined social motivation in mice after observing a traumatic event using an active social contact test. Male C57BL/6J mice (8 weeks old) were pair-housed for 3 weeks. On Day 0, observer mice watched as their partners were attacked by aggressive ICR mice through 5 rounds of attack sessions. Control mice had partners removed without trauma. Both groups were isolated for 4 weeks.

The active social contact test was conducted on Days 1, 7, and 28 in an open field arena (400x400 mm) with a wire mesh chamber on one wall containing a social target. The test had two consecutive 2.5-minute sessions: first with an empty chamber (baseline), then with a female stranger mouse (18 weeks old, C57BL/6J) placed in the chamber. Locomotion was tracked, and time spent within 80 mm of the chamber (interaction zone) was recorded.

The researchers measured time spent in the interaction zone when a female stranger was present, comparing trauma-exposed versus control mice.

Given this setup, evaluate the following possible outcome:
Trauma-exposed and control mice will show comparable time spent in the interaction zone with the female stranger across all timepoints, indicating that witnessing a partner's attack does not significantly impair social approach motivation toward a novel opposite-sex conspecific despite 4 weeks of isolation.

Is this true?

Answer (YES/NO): NO